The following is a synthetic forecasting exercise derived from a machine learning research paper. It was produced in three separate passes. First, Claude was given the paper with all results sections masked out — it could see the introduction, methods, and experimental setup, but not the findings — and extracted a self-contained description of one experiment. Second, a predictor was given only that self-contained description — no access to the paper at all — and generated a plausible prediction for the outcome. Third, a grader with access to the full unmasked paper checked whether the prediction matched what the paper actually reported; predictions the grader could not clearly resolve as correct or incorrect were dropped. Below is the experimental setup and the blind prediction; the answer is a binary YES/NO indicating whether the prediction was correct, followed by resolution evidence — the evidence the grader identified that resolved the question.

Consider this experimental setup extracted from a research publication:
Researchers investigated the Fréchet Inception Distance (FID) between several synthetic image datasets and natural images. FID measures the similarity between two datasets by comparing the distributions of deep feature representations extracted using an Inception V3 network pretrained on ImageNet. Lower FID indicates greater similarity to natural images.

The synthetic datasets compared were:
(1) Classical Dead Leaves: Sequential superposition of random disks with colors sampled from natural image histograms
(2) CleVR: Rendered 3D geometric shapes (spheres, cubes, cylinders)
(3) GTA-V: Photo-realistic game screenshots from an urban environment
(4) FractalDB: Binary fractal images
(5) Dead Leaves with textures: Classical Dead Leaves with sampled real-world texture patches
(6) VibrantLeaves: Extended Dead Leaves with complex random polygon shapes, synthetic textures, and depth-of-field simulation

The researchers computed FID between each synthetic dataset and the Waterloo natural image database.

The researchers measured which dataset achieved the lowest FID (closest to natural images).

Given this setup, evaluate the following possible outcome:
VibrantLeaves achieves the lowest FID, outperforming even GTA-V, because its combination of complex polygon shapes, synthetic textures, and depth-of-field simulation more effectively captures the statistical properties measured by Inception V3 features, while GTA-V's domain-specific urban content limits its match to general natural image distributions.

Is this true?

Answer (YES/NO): NO